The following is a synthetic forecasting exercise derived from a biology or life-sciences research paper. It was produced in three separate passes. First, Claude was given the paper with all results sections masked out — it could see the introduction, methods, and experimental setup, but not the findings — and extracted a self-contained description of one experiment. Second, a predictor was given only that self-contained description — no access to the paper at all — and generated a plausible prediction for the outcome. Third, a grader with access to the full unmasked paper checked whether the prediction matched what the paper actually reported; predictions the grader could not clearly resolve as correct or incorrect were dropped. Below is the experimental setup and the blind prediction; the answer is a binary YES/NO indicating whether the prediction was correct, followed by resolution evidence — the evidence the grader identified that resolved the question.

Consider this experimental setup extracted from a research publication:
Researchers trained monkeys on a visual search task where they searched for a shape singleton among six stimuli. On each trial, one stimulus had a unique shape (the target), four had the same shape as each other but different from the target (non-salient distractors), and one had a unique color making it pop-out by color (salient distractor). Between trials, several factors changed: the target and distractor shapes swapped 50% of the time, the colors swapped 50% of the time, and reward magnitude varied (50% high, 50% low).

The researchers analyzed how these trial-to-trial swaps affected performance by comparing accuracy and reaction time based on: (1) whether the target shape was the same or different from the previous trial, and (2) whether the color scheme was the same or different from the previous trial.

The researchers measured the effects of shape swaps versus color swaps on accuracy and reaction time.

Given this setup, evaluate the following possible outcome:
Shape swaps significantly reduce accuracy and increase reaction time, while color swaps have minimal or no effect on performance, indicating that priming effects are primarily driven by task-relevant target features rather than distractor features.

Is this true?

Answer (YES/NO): YES